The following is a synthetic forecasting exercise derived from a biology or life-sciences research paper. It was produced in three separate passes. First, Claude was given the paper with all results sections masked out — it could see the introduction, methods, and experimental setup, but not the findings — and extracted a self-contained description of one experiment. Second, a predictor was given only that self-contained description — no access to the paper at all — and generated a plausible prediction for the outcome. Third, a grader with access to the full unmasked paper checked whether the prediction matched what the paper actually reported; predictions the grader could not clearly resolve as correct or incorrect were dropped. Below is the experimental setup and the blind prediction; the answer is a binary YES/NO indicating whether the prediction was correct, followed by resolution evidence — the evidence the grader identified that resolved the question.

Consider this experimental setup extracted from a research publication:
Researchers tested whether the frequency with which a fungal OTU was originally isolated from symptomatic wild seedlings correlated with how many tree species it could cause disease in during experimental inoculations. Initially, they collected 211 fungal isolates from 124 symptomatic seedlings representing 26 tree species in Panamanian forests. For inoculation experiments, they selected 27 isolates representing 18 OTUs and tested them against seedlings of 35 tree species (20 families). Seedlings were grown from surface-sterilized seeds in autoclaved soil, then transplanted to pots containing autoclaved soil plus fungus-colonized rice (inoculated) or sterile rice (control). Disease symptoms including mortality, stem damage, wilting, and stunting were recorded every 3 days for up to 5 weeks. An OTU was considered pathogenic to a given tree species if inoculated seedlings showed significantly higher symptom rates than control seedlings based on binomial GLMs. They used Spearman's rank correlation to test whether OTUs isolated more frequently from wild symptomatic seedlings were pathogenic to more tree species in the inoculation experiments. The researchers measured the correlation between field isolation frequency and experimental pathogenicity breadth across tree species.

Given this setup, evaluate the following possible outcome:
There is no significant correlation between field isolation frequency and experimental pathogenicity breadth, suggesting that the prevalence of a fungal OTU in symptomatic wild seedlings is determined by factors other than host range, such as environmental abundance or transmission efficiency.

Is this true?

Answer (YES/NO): NO